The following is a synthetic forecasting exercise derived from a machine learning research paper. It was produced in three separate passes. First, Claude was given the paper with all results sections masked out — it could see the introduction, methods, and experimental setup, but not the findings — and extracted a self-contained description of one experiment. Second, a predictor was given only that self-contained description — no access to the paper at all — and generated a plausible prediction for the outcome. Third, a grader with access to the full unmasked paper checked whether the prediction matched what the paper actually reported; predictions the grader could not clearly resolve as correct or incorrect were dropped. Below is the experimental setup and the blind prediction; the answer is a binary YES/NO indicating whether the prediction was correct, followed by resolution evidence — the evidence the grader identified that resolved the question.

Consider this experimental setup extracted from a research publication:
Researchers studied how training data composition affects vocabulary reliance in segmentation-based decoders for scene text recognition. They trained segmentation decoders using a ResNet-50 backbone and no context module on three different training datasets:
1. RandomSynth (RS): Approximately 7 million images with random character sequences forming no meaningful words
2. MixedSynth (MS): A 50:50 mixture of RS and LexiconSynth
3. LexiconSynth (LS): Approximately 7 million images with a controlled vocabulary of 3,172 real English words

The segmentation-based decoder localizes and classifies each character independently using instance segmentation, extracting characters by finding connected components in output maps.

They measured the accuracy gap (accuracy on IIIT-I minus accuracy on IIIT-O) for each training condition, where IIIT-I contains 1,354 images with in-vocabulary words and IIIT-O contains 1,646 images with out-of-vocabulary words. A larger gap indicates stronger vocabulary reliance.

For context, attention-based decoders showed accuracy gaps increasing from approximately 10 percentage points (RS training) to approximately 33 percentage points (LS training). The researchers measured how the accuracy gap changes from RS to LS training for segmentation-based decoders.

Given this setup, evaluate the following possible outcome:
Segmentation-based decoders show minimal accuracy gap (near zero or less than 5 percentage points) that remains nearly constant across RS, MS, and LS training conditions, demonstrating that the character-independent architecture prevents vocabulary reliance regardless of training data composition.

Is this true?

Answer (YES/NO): NO